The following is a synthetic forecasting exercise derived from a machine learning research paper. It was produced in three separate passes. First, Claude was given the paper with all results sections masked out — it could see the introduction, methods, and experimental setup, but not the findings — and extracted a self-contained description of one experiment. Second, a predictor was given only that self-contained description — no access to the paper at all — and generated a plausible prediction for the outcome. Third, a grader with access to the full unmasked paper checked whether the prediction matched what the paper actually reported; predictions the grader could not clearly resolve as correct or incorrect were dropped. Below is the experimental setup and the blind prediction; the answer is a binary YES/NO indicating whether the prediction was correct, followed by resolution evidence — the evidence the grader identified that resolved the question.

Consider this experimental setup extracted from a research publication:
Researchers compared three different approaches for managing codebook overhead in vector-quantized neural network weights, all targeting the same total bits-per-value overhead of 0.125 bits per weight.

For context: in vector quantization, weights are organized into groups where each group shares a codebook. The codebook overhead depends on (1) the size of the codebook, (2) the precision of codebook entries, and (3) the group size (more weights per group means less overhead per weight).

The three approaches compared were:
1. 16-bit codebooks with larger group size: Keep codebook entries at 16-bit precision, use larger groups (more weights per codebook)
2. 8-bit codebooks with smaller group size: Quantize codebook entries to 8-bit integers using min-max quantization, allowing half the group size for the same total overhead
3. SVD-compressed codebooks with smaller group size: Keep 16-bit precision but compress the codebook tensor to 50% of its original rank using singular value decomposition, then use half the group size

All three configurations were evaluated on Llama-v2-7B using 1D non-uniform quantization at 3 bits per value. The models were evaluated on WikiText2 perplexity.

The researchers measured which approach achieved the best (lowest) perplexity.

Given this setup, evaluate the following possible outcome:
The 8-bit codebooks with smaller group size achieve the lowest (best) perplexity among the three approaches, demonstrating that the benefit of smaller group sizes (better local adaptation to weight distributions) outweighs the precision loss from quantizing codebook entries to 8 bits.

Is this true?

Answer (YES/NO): YES